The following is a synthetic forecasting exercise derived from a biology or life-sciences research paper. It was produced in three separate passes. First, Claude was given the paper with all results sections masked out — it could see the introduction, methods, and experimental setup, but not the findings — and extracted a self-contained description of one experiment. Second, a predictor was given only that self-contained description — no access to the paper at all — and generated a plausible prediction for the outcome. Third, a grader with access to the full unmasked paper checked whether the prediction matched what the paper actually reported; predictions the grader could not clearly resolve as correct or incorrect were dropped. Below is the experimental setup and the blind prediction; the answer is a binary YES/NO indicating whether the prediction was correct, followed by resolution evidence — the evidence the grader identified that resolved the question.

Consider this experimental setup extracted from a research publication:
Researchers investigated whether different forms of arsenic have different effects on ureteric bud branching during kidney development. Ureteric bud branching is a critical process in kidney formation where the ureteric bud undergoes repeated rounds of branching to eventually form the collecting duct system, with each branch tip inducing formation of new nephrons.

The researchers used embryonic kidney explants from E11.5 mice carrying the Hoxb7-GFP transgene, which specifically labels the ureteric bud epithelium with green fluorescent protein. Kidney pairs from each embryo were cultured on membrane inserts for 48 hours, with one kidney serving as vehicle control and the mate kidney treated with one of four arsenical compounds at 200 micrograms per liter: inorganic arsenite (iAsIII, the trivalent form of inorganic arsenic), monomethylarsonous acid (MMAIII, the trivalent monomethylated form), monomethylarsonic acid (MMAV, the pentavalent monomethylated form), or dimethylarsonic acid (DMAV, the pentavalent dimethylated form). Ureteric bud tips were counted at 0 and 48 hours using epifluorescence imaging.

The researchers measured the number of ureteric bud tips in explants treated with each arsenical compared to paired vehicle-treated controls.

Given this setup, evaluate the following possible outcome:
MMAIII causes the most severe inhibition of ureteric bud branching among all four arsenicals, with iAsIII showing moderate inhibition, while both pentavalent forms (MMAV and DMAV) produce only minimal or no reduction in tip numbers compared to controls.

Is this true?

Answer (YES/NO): NO